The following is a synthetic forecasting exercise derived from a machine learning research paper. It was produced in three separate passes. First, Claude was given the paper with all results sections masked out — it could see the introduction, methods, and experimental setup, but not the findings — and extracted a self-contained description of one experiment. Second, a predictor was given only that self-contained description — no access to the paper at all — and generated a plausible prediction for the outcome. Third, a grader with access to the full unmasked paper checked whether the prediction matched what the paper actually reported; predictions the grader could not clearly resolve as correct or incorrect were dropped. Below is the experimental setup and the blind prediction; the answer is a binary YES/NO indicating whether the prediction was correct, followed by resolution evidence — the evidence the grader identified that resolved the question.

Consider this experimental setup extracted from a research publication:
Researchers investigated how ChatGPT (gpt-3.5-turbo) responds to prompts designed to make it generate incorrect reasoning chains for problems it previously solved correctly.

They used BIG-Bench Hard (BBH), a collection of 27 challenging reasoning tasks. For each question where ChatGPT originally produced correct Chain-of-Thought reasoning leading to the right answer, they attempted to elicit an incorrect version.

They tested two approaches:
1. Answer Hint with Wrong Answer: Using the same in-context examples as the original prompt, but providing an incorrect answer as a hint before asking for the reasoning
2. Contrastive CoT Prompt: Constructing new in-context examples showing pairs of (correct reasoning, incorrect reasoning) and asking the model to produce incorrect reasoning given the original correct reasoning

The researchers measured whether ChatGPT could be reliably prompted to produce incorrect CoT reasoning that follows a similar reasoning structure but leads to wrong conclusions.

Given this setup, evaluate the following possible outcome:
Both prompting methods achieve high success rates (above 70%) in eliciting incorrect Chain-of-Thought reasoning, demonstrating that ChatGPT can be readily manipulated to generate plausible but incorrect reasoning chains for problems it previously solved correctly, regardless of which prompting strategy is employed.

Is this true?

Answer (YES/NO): NO